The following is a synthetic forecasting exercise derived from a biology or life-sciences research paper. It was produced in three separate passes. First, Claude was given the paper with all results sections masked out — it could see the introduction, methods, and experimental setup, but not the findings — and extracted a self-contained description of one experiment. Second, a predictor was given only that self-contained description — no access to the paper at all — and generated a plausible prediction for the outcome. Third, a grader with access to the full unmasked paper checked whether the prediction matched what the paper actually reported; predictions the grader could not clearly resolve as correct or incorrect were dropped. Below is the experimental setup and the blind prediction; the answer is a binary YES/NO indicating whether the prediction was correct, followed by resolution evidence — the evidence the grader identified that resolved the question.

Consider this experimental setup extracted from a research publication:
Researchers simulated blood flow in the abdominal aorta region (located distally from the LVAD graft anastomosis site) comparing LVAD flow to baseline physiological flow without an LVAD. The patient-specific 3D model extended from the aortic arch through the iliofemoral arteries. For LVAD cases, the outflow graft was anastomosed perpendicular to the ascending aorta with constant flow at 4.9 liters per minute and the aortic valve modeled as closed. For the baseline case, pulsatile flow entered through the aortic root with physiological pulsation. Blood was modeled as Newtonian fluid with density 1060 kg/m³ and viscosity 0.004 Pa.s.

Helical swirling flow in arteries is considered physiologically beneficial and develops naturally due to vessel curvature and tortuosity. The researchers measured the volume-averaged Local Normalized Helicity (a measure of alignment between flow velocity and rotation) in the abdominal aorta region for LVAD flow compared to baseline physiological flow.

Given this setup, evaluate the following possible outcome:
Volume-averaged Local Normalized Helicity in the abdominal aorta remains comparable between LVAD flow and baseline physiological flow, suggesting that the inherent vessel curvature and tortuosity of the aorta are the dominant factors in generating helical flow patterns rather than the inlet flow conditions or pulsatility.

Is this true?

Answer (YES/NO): NO